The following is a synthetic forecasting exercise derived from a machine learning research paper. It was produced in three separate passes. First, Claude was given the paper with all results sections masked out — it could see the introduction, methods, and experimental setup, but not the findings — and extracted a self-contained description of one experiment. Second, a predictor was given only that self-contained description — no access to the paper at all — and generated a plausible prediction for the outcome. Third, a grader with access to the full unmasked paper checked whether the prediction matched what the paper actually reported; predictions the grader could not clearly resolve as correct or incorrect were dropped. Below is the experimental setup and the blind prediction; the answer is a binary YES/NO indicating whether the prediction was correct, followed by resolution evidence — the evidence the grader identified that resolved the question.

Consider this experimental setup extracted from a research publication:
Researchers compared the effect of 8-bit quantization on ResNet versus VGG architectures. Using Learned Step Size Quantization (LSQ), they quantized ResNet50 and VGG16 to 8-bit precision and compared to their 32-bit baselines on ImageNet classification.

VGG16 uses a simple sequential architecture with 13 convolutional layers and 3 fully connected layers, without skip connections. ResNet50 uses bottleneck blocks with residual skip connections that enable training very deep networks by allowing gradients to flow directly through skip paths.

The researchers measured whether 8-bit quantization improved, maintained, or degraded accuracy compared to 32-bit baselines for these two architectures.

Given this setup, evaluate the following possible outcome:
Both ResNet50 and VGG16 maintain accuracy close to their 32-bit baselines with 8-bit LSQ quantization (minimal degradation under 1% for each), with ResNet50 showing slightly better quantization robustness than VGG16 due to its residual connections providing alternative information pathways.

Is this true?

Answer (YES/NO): NO